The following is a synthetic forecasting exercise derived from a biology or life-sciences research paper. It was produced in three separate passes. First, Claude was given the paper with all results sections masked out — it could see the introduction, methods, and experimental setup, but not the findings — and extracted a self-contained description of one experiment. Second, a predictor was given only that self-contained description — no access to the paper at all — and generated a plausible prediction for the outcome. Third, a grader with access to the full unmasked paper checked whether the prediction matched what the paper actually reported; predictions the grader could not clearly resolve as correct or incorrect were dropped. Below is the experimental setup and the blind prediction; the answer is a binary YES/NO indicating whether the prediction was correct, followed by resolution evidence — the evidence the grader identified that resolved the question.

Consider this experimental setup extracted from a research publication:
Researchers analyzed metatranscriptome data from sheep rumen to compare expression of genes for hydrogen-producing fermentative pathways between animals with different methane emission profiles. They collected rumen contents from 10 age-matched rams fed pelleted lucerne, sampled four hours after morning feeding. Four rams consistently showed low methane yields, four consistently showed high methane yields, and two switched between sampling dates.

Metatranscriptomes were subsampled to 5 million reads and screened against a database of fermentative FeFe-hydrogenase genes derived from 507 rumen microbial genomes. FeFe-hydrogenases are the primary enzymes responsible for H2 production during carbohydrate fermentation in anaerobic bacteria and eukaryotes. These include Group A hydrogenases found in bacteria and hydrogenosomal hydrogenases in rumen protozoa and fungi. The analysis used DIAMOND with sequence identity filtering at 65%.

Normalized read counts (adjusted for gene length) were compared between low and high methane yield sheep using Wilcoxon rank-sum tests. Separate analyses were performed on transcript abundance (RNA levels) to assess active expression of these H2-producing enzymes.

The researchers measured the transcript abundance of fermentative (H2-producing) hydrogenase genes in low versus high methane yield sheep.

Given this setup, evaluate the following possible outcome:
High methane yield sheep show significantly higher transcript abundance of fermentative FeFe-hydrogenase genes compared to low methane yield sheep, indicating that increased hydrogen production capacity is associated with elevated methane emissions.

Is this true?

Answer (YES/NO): NO